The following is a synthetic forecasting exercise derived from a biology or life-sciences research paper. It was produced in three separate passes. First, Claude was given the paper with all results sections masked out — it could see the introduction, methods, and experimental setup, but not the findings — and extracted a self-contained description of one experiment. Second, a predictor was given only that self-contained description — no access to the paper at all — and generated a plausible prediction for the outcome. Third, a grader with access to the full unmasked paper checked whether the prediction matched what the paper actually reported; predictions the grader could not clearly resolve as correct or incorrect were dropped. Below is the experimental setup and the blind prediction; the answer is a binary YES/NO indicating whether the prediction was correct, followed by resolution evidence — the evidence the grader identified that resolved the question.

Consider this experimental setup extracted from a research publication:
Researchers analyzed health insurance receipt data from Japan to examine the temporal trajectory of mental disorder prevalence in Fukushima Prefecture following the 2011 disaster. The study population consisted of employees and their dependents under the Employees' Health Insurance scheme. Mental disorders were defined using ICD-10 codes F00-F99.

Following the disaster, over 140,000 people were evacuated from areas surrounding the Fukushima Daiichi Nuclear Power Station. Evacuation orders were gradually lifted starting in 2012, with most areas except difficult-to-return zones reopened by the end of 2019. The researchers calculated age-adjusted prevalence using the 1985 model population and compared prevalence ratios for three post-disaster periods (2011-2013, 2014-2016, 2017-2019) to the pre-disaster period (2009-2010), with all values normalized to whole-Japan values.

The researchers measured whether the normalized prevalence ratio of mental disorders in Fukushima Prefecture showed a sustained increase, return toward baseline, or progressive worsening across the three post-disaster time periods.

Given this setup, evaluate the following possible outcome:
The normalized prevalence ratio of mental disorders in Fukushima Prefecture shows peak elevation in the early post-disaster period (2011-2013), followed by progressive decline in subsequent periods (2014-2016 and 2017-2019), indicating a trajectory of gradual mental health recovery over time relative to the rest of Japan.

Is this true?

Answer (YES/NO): YES